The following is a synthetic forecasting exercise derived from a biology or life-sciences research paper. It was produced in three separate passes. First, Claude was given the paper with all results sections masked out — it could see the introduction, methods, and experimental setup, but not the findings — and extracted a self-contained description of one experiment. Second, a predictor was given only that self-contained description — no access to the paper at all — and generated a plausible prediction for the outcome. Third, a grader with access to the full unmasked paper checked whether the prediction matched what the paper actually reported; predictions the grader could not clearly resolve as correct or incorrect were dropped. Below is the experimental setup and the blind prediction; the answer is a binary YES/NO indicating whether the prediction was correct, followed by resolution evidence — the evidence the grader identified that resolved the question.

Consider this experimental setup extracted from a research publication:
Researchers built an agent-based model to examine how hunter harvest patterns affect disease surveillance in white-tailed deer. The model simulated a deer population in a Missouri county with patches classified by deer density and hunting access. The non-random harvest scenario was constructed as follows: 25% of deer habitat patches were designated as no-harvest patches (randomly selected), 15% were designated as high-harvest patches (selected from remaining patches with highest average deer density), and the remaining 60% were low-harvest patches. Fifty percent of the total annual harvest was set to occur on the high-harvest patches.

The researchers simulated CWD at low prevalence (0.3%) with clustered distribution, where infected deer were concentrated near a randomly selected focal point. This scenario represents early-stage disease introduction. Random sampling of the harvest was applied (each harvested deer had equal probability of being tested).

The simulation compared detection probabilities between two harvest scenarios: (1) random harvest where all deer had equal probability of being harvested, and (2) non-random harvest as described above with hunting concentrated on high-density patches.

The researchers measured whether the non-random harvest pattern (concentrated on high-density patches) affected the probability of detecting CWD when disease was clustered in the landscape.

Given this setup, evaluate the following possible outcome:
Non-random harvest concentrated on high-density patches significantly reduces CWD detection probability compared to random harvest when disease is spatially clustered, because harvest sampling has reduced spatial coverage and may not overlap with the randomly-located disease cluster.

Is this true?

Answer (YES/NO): NO